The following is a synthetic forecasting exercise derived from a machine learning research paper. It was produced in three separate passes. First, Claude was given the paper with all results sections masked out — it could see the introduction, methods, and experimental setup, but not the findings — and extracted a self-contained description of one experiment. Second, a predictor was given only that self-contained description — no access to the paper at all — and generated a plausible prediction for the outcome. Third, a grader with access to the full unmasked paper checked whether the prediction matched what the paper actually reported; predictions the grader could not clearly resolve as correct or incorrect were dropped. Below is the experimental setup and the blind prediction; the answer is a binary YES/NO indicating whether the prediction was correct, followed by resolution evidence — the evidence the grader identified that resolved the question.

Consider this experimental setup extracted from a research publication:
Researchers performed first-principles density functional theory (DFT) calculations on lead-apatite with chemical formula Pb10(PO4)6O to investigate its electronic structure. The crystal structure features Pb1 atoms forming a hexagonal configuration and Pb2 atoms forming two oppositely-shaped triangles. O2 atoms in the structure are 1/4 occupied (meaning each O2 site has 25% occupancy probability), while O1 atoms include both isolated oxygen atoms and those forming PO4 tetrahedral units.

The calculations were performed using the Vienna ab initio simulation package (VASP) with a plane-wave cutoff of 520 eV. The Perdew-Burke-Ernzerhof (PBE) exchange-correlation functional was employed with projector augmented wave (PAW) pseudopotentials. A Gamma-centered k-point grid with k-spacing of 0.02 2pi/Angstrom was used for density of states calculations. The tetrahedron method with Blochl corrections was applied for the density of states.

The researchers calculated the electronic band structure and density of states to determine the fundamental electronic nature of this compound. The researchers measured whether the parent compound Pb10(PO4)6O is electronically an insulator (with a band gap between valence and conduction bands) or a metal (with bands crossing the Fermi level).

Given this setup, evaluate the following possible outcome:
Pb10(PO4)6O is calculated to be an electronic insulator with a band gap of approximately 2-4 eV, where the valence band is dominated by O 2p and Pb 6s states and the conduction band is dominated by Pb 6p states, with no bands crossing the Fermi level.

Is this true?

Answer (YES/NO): NO